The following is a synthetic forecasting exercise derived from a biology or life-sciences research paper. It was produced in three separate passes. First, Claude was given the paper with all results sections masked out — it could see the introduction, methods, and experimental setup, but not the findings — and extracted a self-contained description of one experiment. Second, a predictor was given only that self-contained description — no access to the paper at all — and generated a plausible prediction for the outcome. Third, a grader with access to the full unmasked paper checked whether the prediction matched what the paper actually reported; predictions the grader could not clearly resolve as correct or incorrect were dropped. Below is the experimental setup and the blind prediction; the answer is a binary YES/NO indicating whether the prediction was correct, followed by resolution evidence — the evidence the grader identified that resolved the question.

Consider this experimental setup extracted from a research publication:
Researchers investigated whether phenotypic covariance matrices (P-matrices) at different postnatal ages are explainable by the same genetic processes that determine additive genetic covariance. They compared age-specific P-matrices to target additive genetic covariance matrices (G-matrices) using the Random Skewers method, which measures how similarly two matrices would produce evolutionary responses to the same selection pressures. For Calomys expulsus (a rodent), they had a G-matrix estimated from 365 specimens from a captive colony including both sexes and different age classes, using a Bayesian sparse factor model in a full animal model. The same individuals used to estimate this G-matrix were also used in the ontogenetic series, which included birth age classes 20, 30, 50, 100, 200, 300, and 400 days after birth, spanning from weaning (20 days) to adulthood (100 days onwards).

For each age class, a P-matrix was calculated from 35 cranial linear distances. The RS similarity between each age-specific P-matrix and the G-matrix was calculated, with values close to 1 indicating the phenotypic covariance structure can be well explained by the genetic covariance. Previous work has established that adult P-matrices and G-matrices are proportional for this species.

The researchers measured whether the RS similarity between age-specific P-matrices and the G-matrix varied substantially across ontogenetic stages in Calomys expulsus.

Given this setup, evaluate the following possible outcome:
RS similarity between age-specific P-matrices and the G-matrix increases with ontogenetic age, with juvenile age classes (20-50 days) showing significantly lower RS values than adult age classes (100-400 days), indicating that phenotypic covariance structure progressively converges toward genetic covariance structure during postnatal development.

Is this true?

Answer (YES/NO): NO